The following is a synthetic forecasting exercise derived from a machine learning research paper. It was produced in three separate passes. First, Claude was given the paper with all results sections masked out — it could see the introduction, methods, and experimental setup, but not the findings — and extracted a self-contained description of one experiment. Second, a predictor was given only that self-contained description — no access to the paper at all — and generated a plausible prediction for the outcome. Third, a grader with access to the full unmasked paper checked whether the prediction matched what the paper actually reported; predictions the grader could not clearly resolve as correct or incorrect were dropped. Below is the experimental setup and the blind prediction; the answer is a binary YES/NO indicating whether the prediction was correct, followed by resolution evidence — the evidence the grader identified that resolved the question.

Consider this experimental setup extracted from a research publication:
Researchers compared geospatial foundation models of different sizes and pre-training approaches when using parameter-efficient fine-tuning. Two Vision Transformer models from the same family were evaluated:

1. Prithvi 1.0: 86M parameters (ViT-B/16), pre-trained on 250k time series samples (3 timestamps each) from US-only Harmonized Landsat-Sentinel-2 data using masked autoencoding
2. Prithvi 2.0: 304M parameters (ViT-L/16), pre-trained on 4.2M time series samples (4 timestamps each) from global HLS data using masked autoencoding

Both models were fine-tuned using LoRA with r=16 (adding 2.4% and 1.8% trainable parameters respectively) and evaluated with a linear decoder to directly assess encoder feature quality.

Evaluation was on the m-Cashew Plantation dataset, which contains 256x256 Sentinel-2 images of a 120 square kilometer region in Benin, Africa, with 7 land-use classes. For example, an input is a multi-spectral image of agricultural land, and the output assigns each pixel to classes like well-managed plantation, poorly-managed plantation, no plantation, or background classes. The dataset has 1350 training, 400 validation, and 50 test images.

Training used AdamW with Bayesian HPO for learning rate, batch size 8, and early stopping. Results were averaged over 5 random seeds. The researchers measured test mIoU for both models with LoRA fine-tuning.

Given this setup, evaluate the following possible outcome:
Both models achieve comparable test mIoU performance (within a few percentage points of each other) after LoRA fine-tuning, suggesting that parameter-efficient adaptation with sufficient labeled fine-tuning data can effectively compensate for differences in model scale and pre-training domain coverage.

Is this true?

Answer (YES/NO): NO